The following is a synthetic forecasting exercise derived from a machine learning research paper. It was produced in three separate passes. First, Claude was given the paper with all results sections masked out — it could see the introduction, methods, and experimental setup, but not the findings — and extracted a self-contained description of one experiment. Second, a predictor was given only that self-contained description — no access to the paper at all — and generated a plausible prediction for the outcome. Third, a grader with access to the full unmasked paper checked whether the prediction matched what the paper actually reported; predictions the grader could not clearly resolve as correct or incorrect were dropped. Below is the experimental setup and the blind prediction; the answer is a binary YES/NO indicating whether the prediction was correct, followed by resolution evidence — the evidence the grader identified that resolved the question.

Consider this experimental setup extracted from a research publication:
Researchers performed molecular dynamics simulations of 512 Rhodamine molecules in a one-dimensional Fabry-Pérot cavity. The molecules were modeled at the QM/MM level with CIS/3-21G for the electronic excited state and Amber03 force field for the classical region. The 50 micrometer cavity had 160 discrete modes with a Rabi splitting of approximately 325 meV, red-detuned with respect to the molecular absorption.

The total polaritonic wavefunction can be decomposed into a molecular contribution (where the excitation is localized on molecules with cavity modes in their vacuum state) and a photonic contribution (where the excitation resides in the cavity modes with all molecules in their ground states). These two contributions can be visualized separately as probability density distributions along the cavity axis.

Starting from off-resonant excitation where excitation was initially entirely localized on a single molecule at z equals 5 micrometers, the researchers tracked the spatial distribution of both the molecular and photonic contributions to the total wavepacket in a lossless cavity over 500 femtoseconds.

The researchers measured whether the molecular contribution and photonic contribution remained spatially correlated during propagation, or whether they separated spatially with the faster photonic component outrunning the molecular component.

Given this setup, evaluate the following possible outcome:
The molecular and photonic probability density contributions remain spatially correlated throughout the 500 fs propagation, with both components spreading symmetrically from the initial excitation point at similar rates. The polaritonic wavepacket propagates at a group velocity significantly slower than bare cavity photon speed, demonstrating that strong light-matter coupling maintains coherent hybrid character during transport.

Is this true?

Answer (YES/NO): NO